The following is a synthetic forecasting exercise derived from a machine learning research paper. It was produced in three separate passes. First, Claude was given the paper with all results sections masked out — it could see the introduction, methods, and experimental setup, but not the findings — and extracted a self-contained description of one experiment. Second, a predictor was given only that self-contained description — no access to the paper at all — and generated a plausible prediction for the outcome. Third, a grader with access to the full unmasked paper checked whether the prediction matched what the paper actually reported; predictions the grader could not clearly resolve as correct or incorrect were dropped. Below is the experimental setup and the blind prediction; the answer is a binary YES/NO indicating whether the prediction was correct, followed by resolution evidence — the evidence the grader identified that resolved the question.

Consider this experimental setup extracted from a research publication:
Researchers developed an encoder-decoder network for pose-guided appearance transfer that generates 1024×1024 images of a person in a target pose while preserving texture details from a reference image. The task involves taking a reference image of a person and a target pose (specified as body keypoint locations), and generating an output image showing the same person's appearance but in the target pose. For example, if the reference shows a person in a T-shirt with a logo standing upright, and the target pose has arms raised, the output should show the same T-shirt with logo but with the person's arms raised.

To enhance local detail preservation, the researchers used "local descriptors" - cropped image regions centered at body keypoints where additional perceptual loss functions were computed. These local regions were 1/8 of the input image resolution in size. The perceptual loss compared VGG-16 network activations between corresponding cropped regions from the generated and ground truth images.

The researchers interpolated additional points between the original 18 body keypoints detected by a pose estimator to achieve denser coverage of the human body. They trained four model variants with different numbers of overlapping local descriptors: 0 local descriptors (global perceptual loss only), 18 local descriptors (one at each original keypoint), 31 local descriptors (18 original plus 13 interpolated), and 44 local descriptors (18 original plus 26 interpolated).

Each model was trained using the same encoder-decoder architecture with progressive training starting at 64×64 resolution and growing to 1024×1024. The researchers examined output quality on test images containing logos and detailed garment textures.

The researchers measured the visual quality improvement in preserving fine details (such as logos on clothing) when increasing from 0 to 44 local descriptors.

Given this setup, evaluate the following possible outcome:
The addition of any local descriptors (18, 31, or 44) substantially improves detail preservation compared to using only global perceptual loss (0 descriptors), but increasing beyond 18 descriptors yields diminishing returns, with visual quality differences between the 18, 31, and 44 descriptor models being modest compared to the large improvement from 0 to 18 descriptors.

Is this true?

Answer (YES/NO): NO